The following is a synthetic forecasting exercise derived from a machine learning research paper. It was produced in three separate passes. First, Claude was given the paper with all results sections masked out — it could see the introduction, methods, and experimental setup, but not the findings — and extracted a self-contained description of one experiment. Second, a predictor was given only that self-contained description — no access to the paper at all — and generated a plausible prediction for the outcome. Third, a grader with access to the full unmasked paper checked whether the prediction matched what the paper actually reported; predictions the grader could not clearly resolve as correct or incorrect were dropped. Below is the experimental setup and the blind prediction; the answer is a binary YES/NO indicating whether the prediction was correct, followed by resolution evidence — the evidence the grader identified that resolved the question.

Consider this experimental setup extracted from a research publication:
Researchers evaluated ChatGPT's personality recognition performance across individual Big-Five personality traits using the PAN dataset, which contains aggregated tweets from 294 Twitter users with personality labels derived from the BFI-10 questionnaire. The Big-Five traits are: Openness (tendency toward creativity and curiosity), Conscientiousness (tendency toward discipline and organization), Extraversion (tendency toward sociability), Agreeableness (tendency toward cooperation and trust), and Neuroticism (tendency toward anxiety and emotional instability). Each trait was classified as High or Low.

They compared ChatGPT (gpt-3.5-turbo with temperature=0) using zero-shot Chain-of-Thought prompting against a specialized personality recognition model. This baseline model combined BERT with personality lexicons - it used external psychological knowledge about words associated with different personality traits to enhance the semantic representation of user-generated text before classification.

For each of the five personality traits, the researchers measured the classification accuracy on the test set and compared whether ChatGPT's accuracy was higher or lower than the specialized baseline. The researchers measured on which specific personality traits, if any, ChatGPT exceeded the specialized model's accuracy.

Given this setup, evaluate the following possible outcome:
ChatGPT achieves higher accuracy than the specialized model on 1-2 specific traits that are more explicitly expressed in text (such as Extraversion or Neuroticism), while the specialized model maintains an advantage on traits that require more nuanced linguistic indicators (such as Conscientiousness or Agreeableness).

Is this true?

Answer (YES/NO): NO